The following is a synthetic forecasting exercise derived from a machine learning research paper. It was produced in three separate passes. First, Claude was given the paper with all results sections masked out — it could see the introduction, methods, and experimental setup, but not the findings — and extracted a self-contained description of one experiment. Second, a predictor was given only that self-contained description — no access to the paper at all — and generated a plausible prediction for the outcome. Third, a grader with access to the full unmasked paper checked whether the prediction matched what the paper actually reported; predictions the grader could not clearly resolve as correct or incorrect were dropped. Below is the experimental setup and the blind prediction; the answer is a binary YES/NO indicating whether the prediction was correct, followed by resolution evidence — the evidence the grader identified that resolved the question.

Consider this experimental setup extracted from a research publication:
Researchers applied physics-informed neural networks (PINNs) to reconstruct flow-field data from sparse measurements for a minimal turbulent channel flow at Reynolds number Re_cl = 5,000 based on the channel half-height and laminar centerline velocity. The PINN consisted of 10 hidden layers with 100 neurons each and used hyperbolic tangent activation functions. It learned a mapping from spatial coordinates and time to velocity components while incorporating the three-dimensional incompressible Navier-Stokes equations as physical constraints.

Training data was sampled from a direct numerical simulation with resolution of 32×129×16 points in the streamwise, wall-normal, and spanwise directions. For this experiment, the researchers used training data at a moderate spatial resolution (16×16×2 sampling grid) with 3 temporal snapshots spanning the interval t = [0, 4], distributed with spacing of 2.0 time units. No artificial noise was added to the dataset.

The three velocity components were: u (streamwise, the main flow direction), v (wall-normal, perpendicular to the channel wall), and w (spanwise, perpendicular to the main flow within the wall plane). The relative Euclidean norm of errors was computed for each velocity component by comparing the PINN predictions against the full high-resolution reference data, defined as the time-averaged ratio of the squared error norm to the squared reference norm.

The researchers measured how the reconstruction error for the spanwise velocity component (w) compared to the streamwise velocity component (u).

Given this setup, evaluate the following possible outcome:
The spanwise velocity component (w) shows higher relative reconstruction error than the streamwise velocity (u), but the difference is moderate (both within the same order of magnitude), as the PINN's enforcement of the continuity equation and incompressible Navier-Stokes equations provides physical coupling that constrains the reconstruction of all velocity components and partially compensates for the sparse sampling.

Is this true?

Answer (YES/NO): NO